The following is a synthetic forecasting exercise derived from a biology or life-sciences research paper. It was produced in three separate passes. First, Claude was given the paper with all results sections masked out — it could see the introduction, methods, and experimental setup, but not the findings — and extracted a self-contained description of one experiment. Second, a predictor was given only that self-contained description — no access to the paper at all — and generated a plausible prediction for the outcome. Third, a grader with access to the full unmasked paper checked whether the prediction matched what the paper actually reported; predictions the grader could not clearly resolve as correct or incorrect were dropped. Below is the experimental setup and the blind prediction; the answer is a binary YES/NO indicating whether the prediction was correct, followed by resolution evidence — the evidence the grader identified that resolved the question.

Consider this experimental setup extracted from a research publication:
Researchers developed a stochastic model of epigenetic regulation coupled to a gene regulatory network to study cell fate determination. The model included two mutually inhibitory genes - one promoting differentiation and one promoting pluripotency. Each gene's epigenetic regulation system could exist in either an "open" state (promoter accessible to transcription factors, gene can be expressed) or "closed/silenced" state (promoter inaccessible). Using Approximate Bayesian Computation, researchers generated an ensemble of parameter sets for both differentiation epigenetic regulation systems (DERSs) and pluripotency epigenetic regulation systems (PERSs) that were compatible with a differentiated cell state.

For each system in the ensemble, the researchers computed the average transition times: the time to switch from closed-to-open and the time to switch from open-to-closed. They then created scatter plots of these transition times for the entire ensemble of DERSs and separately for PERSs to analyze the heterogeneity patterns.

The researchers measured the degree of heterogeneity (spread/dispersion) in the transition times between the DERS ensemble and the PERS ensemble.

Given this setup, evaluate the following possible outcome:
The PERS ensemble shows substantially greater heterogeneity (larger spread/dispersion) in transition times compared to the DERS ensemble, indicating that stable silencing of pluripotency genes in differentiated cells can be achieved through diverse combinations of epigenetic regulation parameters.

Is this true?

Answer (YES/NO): NO